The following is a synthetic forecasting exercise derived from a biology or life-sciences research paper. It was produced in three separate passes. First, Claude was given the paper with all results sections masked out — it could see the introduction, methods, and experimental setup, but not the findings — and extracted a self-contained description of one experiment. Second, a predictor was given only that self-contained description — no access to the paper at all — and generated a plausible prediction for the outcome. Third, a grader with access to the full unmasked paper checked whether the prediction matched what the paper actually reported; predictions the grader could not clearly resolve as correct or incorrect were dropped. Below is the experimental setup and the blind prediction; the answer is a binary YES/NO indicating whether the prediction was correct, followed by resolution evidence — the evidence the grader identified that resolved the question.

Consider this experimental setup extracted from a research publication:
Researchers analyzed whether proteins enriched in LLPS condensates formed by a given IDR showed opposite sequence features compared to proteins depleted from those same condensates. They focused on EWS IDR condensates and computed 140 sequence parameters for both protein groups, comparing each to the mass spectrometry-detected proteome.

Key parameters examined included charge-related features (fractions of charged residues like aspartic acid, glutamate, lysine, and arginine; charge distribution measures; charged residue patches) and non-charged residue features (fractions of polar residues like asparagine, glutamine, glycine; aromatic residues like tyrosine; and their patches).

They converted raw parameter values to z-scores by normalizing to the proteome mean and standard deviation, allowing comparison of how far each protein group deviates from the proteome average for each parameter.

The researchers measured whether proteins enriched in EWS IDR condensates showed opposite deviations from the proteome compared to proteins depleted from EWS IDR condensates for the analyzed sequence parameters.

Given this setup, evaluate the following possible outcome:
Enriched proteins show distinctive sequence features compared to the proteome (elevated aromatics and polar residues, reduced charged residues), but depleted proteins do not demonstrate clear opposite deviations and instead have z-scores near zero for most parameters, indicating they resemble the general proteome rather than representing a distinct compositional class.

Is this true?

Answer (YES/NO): NO